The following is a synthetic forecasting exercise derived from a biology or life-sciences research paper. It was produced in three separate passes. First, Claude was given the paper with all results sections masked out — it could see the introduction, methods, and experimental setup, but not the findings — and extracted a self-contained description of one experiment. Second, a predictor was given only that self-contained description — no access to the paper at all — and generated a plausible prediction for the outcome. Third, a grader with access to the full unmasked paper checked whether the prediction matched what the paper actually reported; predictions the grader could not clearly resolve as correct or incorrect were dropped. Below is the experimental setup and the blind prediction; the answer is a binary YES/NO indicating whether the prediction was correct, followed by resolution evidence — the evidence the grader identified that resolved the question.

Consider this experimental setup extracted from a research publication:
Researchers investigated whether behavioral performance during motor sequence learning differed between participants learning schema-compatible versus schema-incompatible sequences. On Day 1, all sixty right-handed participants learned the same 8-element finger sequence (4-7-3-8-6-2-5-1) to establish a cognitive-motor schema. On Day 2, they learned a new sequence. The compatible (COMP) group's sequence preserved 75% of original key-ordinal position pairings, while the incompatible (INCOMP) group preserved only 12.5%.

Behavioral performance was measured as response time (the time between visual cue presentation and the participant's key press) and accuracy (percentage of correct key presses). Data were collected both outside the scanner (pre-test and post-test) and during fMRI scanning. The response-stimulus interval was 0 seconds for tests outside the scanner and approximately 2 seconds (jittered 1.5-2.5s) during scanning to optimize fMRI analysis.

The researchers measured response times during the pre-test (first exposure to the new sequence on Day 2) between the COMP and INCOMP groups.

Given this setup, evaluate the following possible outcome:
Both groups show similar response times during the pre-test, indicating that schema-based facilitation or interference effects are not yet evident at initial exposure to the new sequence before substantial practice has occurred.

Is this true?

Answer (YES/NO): NO